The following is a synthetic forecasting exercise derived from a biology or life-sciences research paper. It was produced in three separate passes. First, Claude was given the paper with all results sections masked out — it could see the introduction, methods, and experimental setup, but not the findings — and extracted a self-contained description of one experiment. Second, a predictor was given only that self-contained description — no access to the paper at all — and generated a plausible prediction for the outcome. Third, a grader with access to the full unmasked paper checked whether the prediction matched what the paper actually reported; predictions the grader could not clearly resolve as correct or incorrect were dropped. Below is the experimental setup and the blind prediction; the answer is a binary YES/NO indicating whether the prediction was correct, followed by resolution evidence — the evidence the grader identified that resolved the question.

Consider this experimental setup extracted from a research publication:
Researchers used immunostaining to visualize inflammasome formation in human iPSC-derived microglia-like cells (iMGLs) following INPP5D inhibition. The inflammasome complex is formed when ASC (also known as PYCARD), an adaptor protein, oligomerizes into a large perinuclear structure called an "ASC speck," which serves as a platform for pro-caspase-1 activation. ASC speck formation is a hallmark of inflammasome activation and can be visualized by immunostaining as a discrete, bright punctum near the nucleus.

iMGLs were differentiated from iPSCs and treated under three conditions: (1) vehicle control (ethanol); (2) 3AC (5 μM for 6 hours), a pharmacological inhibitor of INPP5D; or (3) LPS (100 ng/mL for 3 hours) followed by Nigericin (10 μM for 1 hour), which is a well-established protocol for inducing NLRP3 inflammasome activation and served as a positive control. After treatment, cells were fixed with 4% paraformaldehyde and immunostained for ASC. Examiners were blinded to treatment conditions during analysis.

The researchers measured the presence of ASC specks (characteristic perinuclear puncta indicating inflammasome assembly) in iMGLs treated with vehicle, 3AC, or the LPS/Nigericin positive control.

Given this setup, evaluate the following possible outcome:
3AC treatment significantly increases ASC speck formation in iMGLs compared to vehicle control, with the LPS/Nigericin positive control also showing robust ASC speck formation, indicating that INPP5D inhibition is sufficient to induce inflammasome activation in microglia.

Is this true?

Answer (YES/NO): YES